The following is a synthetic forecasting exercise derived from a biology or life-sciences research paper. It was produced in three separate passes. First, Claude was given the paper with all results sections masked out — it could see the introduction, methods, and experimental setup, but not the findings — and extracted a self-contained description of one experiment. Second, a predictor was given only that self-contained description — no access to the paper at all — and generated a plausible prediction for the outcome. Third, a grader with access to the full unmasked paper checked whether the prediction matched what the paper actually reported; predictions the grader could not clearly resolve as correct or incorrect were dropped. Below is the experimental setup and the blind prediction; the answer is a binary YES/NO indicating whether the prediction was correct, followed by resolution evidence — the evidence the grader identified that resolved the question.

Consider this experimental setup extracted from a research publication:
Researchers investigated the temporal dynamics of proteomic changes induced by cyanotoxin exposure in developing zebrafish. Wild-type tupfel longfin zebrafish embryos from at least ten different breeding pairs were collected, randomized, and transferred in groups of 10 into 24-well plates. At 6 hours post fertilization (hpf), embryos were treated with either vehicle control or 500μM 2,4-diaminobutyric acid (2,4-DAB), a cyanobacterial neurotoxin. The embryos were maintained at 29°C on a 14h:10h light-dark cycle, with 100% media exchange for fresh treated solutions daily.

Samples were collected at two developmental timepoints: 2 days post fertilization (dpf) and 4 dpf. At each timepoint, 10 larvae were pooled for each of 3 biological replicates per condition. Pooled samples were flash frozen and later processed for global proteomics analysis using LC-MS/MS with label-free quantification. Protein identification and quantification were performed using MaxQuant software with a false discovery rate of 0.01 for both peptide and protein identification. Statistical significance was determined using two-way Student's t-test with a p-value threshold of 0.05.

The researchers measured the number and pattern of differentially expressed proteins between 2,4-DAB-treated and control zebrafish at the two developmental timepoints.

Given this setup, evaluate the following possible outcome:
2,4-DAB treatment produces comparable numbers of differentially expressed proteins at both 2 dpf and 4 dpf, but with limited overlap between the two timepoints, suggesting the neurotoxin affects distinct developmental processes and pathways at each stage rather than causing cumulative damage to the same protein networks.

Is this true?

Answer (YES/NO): NO